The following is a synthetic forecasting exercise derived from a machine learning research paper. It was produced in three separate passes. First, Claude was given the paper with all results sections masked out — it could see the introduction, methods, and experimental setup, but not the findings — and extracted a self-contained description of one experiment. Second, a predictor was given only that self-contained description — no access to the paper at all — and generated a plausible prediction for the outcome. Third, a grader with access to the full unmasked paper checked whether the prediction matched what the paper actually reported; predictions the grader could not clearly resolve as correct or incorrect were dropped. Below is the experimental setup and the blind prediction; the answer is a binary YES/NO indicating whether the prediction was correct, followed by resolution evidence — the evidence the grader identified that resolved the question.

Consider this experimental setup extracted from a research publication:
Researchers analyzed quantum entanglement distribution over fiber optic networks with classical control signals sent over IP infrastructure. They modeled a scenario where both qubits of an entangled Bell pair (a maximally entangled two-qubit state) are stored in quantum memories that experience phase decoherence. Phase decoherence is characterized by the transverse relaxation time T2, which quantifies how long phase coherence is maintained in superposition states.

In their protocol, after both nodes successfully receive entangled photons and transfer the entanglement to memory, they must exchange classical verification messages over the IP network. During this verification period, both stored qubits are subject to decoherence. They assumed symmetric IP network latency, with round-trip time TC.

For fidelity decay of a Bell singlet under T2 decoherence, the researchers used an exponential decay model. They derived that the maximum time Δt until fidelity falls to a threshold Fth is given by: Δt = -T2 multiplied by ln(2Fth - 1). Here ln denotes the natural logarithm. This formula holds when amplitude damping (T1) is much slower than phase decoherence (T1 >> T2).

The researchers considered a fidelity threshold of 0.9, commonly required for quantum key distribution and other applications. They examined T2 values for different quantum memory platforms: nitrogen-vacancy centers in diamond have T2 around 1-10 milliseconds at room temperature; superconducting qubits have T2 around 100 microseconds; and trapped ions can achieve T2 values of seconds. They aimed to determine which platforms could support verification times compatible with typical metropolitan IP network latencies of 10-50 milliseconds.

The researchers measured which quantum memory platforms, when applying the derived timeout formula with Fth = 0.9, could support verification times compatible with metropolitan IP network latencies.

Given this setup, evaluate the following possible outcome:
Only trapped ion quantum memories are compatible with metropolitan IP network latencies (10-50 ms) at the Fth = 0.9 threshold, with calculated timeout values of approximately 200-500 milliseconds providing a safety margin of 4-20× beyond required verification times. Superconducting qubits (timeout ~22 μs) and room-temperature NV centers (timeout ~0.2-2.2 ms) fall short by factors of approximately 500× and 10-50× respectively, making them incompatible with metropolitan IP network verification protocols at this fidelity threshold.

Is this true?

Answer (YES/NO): NO